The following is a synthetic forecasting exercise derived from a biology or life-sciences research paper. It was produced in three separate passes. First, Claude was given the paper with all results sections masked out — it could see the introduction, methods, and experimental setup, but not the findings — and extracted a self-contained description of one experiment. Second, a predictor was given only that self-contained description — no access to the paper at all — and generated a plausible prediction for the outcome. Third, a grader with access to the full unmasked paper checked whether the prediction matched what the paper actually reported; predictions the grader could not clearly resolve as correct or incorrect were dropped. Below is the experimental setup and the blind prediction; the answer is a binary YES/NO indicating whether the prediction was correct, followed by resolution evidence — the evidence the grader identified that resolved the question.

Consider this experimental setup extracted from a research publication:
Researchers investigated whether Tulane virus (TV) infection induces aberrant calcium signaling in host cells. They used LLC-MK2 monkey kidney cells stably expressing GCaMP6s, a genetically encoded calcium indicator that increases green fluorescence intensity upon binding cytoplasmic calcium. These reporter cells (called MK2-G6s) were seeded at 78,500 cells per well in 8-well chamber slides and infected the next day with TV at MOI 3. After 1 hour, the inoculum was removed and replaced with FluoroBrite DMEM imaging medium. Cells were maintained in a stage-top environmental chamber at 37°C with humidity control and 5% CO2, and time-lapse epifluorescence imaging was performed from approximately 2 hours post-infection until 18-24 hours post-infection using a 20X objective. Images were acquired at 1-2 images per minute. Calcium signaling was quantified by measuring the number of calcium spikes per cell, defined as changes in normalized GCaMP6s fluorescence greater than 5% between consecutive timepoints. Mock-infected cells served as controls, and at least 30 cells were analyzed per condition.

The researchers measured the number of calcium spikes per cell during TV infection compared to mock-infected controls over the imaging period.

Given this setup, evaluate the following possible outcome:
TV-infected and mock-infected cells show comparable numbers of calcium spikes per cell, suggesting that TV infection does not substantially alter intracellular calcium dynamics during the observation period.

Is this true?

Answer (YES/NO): NO